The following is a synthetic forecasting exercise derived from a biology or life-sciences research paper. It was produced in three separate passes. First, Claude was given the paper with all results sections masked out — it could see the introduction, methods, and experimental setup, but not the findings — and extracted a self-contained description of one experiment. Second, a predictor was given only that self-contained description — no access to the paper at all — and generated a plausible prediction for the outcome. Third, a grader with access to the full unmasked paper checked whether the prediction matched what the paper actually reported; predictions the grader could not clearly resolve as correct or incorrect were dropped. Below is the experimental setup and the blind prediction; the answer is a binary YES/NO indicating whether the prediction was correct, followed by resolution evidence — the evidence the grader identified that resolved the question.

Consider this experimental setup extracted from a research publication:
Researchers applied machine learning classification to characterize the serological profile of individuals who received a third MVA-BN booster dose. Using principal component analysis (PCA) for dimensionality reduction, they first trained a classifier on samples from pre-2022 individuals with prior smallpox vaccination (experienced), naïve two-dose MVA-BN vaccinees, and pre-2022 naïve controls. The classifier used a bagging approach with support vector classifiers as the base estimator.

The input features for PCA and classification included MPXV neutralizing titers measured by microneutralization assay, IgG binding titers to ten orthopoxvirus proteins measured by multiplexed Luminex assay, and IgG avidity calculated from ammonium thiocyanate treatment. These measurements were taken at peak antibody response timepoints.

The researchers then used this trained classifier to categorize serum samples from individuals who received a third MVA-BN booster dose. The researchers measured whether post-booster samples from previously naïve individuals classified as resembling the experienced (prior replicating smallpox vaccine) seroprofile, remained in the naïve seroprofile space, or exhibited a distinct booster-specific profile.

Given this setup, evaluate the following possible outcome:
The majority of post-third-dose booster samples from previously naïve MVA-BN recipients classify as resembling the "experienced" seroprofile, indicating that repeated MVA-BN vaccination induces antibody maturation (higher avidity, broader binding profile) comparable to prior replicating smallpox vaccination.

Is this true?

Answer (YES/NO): NO